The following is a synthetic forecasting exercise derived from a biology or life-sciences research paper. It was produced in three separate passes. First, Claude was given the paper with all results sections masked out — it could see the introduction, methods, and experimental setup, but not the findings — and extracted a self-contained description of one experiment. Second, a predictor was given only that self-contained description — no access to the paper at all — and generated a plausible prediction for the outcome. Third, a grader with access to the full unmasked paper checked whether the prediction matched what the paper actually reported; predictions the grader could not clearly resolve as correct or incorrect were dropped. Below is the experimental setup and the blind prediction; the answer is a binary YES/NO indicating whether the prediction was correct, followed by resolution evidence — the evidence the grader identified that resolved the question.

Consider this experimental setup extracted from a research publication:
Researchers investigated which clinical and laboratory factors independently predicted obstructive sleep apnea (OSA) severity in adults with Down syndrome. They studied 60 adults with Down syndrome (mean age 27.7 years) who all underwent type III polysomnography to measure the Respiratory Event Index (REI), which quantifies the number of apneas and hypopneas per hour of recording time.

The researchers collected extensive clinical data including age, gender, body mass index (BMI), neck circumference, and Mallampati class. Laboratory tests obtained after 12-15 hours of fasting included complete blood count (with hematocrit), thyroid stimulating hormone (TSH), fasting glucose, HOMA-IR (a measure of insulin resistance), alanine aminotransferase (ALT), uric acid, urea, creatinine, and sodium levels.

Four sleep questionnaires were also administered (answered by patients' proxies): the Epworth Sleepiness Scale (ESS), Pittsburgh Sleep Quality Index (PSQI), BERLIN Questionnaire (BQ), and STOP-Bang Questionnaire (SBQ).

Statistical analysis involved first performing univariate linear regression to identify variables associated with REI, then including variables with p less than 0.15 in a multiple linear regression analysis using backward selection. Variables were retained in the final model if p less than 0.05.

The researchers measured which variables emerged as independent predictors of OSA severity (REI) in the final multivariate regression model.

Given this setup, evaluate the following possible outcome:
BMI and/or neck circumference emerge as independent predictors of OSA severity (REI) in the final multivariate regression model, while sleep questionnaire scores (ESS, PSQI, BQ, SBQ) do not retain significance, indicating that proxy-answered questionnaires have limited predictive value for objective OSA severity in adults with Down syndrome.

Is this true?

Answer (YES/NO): NO